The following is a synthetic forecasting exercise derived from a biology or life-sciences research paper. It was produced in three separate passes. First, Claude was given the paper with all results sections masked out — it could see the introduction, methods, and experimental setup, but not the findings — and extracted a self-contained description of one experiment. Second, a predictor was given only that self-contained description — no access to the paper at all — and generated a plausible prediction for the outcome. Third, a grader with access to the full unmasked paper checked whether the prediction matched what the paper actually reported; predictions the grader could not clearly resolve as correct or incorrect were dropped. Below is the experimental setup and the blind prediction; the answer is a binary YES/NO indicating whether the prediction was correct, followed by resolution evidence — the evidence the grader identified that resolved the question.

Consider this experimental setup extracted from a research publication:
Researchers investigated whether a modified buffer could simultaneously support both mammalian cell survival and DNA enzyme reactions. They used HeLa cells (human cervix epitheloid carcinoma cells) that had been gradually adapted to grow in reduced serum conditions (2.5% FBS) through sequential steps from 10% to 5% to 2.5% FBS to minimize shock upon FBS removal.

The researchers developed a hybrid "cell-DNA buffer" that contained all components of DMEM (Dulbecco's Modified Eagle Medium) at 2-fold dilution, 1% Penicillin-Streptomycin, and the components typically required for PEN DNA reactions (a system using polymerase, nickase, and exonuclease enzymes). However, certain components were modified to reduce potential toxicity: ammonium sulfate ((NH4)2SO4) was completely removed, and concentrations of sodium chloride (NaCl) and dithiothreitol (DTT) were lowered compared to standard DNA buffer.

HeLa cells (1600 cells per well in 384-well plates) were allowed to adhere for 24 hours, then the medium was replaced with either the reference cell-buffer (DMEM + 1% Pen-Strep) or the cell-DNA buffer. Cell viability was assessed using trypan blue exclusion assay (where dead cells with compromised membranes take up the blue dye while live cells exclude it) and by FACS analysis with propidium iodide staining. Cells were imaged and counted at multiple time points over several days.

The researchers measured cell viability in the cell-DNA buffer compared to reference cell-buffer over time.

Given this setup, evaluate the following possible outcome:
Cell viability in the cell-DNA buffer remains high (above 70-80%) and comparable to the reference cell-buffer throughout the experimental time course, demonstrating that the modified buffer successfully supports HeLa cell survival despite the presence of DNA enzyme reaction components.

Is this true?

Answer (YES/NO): YES